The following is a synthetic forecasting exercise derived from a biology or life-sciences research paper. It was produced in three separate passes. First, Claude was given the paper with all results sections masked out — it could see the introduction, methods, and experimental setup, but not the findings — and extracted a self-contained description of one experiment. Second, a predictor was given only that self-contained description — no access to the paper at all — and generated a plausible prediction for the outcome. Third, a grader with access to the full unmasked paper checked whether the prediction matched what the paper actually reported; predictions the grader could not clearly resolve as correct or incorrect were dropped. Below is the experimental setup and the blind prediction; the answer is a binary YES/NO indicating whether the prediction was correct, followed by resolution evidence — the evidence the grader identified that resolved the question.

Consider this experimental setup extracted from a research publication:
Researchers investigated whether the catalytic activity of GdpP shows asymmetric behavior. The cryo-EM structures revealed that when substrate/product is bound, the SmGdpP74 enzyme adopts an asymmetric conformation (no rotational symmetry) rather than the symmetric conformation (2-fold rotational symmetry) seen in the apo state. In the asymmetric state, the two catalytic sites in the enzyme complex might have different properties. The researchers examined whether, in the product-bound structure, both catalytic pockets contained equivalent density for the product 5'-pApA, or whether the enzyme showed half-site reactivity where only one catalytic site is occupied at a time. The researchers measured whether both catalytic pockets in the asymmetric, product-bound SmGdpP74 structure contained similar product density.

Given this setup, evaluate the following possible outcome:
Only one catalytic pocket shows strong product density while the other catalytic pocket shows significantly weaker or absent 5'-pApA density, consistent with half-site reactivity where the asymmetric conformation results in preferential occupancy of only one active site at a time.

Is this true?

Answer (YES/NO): YES